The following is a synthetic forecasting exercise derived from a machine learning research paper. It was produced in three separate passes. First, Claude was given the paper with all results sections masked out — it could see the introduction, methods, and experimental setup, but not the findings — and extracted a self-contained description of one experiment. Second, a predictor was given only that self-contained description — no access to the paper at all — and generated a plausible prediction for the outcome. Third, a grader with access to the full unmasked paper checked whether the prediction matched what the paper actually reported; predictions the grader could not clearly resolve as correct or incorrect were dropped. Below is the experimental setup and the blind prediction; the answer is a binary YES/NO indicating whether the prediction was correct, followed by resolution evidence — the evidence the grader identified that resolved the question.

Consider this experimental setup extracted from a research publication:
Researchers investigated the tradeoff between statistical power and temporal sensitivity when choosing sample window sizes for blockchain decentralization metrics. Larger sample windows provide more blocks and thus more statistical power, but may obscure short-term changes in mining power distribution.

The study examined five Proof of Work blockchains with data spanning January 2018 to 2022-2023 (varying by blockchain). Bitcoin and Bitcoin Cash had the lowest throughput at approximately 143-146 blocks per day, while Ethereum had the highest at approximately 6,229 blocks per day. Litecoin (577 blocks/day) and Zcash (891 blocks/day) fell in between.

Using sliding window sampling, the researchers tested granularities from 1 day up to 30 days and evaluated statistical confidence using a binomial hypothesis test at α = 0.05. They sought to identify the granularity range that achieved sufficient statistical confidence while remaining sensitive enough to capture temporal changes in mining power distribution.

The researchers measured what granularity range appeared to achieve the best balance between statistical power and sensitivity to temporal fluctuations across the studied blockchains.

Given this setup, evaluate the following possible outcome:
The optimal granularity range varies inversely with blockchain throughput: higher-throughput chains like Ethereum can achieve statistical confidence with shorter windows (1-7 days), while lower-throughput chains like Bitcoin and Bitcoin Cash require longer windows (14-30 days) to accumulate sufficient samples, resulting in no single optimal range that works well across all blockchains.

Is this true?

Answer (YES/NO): NO